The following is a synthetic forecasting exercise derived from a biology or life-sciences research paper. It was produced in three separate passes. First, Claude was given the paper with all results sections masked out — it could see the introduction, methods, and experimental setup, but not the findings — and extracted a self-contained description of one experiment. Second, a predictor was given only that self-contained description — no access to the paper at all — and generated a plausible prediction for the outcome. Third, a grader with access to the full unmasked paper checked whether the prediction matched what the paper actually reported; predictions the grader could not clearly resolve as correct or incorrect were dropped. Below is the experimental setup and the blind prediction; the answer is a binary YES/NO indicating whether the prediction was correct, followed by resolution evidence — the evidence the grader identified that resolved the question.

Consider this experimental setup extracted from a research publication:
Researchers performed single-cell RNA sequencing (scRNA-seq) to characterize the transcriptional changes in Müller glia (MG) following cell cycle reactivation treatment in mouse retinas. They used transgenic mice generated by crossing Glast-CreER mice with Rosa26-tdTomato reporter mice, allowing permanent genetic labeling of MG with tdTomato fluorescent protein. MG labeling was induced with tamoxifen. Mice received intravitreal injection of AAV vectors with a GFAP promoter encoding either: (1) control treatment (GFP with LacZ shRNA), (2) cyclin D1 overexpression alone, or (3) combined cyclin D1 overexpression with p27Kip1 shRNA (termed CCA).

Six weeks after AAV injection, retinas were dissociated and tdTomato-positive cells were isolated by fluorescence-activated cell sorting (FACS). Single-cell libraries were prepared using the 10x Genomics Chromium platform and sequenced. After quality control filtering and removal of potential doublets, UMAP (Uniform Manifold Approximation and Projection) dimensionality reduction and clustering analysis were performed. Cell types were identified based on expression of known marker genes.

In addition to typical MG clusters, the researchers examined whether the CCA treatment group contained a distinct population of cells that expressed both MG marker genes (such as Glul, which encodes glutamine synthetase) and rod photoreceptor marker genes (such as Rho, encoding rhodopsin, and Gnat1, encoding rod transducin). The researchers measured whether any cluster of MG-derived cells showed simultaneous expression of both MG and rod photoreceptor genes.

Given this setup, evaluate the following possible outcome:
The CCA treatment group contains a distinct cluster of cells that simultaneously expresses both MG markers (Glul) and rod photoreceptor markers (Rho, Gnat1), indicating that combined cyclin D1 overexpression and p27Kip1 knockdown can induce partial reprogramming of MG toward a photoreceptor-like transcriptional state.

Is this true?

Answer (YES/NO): NO